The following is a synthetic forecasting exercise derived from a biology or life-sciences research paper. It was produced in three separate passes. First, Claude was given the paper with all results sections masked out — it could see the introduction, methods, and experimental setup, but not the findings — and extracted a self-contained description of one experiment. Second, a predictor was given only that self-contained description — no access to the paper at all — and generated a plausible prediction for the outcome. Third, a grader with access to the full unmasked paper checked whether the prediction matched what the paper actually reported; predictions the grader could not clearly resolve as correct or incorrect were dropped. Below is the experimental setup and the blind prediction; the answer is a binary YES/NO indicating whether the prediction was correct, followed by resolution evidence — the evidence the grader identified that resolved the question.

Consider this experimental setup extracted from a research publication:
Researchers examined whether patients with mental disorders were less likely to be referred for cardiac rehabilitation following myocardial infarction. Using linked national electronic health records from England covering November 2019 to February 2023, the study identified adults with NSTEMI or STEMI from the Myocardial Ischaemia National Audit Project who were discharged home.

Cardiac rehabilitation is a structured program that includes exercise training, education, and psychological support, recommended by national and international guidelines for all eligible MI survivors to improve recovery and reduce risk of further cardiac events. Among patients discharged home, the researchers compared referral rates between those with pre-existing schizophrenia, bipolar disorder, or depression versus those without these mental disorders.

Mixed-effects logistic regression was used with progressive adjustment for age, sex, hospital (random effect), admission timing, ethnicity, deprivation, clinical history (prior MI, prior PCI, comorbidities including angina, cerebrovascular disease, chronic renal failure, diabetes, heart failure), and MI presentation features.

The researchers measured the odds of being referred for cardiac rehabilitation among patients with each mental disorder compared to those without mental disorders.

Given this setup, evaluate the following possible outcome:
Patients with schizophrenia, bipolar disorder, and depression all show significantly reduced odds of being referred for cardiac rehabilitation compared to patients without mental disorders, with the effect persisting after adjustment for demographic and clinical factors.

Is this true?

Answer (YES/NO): NO